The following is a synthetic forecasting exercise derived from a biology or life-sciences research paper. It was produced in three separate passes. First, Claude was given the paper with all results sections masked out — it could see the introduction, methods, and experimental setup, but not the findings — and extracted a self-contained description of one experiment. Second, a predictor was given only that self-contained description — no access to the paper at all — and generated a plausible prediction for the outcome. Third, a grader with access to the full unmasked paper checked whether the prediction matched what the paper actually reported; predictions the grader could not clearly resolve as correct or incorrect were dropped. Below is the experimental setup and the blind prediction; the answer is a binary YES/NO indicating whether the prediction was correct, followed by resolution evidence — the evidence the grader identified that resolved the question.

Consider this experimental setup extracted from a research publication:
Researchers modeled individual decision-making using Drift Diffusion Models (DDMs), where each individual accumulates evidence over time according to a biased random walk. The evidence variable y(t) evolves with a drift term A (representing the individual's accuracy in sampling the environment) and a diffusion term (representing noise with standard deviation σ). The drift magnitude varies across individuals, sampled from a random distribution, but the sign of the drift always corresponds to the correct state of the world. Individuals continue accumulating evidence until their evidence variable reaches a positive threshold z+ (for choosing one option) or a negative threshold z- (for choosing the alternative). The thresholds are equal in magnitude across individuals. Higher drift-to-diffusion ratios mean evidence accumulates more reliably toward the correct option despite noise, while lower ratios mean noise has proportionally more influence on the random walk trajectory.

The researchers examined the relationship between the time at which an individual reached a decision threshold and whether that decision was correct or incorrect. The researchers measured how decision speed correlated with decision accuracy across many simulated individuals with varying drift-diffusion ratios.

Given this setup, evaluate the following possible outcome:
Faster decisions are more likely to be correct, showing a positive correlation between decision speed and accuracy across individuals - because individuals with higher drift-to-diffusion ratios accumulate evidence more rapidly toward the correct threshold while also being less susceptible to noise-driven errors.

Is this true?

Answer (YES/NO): YES